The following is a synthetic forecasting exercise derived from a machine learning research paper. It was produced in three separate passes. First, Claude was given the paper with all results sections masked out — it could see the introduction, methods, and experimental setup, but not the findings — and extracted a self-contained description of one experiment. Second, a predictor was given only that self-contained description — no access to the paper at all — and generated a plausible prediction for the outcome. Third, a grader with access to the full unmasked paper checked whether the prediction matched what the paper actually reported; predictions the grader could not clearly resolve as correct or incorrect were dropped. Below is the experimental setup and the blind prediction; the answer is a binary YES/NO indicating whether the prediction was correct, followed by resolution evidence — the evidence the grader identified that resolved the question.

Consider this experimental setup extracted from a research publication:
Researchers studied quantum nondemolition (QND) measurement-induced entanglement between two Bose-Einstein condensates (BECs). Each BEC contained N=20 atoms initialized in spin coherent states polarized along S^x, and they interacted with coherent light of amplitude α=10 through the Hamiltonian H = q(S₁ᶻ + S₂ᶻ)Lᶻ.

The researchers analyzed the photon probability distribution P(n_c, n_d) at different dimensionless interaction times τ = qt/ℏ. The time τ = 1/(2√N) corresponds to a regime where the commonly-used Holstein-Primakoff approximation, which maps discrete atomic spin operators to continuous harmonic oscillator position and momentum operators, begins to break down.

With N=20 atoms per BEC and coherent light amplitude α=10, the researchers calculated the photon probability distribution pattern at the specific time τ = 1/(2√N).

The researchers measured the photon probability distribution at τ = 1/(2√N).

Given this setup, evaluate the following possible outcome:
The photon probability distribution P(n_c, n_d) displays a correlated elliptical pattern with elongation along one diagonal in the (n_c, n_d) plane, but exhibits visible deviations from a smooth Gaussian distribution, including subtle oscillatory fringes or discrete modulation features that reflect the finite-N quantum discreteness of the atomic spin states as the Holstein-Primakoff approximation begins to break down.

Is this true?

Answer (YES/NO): NO